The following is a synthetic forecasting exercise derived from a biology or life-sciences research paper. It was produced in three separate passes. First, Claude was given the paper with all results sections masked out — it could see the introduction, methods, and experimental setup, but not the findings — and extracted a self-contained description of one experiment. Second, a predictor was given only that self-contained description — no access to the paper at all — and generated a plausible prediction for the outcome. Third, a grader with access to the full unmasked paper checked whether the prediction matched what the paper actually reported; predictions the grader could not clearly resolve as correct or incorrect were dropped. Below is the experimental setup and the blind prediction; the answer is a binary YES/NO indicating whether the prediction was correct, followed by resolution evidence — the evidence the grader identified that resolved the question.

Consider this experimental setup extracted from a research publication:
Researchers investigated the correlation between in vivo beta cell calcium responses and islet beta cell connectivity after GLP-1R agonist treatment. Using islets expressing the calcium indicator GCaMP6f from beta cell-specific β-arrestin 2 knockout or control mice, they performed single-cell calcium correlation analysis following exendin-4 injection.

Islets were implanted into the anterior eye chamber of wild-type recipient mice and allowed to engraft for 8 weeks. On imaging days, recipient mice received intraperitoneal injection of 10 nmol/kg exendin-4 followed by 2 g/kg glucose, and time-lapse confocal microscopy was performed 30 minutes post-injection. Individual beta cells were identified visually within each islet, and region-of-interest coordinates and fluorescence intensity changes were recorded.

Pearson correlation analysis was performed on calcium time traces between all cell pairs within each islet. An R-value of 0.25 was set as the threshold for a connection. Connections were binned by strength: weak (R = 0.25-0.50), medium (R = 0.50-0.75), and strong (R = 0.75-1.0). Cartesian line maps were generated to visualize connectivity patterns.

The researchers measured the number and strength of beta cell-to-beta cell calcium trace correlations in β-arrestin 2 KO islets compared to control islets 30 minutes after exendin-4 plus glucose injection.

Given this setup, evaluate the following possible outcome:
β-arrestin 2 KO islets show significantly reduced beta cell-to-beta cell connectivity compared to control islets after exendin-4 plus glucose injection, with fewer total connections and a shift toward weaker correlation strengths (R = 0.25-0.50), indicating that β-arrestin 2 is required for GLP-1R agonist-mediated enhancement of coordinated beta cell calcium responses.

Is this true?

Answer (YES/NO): NO